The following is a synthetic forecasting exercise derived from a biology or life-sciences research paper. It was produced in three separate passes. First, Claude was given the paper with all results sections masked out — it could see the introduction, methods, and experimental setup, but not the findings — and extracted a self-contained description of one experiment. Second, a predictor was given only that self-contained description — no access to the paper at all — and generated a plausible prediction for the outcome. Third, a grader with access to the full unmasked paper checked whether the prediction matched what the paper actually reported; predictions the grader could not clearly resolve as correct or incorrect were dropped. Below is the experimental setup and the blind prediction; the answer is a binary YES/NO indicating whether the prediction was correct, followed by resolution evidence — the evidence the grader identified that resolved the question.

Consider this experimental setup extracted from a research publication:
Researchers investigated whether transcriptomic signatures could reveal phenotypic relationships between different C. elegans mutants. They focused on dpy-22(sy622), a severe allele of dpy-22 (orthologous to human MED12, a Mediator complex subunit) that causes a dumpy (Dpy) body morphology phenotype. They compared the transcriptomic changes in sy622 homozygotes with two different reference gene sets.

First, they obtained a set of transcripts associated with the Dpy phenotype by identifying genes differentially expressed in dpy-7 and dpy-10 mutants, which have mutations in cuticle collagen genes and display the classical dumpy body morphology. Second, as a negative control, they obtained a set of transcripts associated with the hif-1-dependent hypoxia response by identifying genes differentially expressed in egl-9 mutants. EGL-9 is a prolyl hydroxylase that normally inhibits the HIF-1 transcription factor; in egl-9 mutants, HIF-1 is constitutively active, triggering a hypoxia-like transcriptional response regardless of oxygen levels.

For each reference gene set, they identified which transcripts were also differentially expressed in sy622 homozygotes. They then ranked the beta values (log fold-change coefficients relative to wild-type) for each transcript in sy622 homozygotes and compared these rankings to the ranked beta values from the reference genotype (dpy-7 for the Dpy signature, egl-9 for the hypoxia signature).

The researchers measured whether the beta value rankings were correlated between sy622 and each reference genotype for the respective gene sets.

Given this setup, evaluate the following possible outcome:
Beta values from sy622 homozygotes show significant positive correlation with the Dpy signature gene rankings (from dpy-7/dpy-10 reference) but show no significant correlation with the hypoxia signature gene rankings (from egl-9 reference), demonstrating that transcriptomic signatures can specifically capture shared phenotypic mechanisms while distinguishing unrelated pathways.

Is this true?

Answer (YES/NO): YES